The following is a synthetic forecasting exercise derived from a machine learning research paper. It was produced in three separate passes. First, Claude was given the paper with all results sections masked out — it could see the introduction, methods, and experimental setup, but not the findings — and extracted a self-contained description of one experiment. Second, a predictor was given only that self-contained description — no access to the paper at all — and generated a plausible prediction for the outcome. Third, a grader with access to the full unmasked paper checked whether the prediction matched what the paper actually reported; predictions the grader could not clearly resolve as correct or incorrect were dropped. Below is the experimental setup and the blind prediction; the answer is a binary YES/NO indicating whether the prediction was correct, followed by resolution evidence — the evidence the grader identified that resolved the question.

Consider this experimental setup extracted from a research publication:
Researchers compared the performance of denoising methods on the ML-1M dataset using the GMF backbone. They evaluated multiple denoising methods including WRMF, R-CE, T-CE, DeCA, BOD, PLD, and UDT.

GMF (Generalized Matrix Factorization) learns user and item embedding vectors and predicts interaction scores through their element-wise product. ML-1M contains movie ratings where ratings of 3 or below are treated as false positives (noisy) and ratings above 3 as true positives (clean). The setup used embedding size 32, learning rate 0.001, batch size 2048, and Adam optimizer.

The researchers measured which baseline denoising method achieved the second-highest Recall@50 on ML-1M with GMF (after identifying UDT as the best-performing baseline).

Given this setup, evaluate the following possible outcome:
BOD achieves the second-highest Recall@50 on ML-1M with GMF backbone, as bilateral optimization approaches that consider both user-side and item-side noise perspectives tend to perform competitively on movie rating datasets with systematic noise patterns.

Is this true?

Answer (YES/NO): NO